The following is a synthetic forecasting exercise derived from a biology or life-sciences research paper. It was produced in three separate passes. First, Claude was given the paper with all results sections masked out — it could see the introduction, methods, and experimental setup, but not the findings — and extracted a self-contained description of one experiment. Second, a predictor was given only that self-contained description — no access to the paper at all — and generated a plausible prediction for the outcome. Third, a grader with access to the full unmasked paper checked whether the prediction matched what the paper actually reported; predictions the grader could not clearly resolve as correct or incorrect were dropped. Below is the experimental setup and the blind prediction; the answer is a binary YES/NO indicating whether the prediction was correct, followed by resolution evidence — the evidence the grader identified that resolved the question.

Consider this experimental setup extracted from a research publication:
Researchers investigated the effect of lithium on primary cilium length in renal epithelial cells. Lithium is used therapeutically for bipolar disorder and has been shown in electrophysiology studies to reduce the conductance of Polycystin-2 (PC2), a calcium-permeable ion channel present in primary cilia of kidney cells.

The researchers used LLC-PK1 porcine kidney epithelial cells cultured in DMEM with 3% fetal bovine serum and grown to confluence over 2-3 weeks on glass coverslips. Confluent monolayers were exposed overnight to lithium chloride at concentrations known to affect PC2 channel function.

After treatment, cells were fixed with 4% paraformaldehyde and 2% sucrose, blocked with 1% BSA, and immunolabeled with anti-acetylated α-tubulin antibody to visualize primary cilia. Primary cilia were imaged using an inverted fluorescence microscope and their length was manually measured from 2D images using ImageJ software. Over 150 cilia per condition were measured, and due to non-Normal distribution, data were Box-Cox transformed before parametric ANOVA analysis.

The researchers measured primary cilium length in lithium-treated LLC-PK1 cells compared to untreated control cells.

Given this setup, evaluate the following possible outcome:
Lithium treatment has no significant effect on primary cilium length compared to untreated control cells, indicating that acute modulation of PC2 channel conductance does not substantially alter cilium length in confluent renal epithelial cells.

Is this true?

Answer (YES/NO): NO